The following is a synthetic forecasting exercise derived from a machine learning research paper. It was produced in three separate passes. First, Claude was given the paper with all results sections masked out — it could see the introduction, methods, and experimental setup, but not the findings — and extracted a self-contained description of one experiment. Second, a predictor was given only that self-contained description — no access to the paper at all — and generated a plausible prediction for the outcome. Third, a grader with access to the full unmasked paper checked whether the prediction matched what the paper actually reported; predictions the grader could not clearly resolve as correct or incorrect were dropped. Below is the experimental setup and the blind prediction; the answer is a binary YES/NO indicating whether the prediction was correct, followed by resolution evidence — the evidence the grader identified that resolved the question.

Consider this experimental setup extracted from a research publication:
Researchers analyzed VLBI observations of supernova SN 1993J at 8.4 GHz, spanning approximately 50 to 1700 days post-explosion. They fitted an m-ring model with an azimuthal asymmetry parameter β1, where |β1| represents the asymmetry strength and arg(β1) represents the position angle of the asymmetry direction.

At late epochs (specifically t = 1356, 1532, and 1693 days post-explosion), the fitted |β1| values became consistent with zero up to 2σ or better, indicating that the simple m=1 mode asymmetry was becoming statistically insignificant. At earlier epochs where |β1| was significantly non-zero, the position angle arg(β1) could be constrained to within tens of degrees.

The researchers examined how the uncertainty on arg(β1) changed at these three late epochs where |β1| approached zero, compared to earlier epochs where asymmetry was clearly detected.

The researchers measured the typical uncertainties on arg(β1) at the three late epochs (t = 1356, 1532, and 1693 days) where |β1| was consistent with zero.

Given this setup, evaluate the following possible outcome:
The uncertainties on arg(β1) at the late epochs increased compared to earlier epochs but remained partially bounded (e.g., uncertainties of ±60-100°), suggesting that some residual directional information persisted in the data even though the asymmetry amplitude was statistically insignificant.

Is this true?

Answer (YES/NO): NO